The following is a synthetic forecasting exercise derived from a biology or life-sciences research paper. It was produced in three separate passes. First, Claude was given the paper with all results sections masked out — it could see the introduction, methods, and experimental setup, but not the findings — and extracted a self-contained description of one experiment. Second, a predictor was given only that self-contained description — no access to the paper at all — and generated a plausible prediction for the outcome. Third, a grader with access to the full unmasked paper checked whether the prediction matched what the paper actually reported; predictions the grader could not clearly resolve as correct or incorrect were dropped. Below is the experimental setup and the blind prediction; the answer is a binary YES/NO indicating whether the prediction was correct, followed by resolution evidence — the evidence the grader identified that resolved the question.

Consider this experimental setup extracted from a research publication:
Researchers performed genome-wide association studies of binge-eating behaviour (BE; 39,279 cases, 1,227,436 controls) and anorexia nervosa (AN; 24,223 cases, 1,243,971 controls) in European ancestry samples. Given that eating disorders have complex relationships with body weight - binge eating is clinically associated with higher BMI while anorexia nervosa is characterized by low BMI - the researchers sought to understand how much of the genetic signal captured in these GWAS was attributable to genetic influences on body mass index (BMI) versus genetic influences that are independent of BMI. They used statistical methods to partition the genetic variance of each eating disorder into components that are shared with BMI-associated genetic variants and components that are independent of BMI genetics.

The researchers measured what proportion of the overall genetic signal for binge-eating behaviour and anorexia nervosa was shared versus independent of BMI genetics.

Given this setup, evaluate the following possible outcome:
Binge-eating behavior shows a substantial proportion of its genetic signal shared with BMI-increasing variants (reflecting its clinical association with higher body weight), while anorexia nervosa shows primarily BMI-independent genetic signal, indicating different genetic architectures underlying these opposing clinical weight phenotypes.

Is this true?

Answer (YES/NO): NO